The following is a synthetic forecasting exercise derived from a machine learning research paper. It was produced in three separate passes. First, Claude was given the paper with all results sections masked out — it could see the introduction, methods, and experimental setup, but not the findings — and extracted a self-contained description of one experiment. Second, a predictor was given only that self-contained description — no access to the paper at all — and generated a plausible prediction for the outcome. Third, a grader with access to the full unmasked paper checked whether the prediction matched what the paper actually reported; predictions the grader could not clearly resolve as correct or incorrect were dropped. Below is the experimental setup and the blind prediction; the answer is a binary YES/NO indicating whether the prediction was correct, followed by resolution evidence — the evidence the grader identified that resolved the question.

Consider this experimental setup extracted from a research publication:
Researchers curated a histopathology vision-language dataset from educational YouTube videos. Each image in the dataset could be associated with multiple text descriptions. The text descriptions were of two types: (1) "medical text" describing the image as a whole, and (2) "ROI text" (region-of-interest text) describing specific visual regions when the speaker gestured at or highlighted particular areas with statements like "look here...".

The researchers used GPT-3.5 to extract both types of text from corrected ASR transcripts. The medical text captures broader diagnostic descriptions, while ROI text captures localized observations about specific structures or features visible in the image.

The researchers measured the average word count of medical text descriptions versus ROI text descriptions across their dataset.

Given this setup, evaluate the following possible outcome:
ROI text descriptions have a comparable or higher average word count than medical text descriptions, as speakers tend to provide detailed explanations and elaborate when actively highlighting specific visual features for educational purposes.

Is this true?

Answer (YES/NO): NO